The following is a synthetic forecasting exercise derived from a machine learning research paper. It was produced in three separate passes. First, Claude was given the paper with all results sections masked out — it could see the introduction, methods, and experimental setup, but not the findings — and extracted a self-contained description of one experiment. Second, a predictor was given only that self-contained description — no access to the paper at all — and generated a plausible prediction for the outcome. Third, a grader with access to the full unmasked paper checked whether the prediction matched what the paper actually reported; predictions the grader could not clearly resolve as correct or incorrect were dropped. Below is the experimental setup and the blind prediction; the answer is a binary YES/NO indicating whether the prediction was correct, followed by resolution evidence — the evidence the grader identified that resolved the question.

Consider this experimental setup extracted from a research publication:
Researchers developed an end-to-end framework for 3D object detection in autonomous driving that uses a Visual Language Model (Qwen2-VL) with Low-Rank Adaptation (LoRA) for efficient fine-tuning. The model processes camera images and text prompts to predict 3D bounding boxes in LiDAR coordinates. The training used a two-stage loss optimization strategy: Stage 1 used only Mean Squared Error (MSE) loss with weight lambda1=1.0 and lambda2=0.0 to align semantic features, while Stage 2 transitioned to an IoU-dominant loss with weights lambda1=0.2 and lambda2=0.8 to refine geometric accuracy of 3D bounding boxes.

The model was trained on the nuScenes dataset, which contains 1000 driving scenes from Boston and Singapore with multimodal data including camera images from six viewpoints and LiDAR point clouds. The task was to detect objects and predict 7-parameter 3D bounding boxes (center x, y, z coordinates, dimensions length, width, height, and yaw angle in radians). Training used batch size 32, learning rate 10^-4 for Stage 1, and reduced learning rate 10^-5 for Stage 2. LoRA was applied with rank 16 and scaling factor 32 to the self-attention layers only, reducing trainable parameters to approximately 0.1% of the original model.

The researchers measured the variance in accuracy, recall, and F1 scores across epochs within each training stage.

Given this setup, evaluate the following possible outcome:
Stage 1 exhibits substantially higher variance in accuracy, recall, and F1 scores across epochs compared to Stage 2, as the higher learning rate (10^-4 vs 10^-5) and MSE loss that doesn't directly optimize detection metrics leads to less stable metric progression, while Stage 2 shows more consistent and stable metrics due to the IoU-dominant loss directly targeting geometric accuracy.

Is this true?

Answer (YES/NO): YES